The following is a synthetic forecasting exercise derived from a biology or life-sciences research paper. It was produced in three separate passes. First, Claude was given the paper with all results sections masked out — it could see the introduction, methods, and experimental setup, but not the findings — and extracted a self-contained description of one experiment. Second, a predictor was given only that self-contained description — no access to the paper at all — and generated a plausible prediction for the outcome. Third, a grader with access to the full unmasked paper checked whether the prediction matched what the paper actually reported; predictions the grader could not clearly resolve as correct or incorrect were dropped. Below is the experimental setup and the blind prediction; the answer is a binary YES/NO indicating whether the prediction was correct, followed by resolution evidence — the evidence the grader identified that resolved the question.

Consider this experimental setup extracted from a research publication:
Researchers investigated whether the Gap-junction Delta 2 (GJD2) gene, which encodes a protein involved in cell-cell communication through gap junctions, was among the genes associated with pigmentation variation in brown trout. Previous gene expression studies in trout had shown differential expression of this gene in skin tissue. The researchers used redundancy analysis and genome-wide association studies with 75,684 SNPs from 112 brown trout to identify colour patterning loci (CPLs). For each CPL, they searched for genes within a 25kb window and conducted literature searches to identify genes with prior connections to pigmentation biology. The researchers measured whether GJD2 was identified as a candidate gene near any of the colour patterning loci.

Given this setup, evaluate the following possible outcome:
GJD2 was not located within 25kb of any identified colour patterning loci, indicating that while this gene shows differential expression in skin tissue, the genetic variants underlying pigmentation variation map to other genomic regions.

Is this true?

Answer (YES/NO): NO